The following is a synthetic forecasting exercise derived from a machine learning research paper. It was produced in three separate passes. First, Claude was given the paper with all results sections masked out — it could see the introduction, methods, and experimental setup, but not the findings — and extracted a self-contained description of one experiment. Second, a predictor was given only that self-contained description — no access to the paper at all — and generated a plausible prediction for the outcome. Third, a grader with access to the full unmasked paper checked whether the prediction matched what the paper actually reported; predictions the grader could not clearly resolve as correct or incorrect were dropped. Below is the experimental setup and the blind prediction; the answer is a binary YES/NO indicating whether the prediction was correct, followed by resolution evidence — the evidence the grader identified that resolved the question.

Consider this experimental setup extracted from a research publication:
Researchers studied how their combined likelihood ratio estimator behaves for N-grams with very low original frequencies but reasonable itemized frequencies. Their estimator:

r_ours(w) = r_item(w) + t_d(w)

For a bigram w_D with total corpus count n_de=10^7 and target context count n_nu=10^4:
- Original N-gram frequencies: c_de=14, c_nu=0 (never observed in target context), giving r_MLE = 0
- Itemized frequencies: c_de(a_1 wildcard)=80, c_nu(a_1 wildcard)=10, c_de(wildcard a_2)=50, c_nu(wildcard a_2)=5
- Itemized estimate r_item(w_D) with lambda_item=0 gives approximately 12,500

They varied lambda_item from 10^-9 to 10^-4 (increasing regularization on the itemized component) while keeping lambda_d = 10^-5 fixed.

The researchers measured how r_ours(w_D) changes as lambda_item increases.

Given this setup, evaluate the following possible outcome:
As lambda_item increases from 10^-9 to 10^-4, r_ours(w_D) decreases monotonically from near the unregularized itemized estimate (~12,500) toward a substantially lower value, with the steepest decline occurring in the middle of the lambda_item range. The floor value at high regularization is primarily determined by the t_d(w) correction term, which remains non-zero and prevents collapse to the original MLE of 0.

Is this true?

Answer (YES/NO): NO